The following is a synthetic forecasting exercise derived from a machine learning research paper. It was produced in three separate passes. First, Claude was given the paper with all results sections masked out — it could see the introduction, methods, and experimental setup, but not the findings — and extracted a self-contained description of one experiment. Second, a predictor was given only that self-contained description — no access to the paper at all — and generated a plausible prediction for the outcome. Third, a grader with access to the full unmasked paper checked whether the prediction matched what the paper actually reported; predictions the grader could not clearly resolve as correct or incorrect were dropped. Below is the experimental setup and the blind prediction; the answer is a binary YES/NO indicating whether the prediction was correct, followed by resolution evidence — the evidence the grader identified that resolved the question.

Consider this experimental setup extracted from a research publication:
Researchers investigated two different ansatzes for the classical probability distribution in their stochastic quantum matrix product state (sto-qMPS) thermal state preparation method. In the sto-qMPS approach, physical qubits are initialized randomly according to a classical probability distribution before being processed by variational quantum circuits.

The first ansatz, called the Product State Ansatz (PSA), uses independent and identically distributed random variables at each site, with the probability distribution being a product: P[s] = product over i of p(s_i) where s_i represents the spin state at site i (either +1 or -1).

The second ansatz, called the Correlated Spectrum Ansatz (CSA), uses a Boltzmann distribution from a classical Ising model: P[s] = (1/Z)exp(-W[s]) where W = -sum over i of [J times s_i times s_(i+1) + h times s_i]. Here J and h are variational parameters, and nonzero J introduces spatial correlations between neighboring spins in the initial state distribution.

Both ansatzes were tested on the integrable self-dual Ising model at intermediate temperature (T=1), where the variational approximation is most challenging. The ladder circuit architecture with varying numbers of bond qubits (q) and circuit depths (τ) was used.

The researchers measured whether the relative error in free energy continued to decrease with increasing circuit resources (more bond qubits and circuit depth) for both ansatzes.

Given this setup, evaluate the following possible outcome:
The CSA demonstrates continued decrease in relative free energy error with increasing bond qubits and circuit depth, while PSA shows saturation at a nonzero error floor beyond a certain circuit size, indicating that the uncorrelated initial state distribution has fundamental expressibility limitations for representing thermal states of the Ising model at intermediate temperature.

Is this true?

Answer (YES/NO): NO